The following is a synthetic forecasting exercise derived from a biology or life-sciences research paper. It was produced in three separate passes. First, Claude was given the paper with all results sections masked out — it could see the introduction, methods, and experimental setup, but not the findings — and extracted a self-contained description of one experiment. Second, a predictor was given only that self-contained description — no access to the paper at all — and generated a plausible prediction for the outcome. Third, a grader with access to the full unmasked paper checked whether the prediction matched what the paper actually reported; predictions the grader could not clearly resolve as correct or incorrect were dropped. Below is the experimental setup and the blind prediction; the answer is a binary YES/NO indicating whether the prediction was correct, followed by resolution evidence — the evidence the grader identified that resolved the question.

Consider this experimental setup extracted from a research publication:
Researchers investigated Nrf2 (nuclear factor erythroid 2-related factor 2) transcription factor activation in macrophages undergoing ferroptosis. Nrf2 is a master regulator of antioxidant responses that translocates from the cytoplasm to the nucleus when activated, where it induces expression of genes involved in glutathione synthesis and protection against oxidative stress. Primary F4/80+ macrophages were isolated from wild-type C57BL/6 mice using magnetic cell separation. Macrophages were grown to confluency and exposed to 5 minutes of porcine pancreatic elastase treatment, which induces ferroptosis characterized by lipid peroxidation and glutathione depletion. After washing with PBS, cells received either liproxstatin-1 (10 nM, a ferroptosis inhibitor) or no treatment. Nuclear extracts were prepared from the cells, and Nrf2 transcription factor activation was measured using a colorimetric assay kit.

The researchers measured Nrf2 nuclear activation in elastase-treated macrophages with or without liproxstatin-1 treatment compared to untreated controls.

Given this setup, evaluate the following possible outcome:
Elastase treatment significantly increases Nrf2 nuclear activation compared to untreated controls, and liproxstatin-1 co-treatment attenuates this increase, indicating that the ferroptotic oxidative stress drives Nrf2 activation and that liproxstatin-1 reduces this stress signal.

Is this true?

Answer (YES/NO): YES